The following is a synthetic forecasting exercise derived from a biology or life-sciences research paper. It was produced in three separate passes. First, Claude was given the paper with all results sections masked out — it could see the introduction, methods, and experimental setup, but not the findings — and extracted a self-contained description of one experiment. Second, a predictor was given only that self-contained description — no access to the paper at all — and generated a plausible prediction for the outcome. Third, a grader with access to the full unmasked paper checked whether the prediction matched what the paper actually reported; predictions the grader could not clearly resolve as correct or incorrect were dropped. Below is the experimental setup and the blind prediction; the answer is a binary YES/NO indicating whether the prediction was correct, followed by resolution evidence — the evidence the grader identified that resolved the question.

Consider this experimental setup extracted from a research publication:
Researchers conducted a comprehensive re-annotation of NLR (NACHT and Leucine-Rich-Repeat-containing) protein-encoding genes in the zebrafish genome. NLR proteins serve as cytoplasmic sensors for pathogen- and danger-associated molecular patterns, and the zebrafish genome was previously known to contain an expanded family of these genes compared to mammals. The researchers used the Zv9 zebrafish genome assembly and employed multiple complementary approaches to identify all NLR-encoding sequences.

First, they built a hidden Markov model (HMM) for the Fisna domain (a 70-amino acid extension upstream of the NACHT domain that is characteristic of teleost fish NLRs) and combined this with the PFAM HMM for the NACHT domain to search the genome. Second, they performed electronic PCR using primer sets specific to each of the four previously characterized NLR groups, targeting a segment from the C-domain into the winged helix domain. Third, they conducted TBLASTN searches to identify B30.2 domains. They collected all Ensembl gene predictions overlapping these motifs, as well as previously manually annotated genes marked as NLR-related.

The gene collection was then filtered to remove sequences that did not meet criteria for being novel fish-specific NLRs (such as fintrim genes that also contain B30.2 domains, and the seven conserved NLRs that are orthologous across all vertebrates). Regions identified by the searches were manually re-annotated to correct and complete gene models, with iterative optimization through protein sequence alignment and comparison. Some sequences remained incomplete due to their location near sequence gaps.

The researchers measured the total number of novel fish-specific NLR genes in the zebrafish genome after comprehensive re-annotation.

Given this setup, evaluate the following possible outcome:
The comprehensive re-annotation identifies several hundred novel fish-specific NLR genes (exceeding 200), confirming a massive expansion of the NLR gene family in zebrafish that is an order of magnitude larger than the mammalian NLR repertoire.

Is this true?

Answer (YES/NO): YES